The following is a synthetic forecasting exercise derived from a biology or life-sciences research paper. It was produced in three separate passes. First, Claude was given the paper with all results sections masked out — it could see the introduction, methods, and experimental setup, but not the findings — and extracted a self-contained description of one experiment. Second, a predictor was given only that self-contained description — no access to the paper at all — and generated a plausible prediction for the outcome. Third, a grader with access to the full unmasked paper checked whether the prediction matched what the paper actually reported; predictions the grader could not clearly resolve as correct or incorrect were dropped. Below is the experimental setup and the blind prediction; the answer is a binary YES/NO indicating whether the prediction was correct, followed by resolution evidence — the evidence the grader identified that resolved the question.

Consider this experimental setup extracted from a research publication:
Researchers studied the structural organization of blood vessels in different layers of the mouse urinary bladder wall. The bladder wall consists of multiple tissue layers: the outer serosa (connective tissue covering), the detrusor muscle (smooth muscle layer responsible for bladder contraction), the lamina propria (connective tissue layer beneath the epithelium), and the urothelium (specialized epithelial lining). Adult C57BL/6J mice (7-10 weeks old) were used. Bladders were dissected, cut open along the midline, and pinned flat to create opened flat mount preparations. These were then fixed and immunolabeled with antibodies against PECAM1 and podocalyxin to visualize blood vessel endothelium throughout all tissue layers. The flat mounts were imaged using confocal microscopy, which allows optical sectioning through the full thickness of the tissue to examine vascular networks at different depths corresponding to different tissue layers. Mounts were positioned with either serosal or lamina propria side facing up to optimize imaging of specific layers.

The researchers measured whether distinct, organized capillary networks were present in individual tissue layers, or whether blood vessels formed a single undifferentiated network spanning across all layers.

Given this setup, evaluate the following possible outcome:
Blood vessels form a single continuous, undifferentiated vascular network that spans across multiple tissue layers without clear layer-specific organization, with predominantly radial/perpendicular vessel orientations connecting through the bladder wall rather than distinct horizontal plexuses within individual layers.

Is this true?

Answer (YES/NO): NO